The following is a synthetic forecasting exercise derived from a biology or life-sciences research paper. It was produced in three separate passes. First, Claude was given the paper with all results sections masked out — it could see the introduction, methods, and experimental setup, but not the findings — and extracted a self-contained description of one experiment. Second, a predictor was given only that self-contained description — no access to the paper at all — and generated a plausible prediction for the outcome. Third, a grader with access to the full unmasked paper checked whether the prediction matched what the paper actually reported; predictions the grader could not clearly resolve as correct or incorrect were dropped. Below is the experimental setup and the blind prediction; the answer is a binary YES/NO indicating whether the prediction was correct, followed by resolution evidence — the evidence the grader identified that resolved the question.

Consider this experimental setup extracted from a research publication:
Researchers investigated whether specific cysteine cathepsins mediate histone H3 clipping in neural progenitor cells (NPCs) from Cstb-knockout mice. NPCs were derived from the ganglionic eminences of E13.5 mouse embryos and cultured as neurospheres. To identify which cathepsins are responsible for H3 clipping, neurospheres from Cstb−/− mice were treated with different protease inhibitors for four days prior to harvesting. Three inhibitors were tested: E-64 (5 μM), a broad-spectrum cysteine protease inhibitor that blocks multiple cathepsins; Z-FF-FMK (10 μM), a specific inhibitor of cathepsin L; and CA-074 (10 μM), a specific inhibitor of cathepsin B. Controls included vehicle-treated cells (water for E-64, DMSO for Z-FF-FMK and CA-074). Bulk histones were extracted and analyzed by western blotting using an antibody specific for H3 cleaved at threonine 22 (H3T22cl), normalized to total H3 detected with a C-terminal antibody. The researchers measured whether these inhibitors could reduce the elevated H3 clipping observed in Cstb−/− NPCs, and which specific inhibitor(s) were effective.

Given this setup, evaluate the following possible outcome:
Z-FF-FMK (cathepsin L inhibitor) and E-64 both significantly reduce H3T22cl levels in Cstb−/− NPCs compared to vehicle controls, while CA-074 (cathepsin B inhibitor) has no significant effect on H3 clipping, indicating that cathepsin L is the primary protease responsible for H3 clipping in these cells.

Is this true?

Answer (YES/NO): NO